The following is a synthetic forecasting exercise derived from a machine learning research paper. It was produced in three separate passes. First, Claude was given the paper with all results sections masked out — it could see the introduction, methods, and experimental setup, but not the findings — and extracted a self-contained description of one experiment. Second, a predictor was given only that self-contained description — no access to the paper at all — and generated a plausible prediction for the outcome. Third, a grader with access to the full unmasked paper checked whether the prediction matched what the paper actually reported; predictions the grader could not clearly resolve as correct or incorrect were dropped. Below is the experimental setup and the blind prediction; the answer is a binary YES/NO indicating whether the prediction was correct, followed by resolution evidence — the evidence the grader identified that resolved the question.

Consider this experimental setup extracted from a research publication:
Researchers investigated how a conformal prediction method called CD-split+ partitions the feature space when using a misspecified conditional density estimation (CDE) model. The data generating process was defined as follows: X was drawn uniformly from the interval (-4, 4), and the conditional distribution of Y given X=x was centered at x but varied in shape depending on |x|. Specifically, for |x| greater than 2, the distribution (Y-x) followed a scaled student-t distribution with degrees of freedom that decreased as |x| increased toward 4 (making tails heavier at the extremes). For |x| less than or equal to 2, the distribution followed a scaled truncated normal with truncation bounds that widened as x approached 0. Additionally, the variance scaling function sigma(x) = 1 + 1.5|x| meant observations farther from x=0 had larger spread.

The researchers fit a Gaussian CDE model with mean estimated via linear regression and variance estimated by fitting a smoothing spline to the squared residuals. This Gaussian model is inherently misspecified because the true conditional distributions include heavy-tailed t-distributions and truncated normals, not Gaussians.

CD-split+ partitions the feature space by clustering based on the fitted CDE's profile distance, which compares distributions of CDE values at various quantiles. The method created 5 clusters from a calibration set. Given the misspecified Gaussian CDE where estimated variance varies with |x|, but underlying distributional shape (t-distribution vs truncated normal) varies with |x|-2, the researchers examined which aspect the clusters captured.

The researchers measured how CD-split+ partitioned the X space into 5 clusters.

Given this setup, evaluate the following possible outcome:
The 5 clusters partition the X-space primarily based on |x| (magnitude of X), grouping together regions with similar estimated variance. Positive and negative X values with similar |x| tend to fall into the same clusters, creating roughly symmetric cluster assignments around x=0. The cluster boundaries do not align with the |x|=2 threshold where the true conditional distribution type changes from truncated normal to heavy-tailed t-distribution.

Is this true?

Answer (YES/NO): YES